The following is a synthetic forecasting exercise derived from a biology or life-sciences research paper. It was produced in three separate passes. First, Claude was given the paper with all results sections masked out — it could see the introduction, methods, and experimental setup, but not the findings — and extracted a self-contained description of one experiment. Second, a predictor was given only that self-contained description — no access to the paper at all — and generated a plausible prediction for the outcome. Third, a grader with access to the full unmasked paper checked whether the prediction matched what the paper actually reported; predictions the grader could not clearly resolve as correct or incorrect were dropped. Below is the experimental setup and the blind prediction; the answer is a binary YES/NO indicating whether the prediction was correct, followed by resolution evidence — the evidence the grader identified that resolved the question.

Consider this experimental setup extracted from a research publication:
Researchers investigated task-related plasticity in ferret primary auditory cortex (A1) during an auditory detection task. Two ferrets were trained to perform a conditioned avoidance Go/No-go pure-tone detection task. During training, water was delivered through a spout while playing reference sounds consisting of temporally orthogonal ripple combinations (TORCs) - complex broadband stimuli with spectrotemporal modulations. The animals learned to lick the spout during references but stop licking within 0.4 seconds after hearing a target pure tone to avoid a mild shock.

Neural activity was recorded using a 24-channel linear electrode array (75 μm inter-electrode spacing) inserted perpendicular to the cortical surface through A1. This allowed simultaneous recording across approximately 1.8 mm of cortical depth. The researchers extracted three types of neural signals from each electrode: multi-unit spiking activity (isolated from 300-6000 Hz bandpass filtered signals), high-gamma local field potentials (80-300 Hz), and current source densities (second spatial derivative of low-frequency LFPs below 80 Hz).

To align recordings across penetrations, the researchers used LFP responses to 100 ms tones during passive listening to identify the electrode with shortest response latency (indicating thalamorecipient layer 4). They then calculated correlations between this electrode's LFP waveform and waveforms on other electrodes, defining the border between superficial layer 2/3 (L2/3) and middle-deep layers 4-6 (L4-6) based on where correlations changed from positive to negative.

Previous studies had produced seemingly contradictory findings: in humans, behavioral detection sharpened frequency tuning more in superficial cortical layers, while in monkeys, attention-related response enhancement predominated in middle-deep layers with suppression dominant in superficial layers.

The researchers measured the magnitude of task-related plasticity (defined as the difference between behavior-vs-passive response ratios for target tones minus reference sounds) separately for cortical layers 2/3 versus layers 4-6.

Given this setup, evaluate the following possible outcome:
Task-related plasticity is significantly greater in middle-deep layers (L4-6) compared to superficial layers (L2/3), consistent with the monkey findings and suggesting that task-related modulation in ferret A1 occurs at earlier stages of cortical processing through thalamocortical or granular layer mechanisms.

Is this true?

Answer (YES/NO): NO